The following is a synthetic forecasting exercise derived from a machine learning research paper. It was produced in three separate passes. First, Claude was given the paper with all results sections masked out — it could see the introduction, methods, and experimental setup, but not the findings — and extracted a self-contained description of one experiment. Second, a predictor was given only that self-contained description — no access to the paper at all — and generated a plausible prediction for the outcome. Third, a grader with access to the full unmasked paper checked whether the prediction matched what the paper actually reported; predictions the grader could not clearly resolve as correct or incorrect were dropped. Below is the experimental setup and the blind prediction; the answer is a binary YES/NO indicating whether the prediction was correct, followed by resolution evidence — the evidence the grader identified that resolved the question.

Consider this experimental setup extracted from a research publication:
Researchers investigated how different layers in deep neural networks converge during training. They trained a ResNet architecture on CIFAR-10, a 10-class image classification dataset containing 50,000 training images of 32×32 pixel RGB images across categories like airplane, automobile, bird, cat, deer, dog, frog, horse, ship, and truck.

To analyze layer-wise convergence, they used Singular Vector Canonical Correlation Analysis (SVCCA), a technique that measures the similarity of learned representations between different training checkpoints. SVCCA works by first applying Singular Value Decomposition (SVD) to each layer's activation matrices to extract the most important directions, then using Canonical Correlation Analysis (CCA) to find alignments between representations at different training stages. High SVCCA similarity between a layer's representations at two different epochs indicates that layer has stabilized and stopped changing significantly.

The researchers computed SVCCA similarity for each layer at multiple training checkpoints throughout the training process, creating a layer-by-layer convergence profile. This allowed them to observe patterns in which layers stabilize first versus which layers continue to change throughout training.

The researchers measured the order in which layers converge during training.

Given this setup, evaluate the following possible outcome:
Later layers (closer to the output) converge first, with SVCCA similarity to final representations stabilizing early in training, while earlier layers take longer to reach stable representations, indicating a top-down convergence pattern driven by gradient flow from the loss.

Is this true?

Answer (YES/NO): NO